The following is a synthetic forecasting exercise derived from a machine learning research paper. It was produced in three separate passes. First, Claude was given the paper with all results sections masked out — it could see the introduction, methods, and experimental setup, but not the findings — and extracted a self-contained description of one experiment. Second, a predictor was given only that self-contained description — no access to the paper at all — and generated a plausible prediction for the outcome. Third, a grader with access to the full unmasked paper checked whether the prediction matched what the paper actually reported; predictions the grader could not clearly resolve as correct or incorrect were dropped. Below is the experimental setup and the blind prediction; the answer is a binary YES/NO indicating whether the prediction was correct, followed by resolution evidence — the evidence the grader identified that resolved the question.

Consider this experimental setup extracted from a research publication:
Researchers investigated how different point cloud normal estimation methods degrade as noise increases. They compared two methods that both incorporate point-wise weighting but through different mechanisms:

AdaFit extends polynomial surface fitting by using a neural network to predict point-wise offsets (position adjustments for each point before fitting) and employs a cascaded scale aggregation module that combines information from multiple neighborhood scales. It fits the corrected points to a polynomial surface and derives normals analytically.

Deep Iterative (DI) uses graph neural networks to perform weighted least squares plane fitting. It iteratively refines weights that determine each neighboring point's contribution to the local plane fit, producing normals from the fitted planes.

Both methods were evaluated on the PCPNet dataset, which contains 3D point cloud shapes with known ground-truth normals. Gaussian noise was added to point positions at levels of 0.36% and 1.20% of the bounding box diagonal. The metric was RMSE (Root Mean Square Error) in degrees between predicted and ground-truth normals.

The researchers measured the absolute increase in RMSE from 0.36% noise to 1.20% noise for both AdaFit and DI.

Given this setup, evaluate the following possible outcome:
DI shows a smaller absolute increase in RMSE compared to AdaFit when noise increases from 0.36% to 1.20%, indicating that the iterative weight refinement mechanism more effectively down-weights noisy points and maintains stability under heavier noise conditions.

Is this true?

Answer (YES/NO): YES